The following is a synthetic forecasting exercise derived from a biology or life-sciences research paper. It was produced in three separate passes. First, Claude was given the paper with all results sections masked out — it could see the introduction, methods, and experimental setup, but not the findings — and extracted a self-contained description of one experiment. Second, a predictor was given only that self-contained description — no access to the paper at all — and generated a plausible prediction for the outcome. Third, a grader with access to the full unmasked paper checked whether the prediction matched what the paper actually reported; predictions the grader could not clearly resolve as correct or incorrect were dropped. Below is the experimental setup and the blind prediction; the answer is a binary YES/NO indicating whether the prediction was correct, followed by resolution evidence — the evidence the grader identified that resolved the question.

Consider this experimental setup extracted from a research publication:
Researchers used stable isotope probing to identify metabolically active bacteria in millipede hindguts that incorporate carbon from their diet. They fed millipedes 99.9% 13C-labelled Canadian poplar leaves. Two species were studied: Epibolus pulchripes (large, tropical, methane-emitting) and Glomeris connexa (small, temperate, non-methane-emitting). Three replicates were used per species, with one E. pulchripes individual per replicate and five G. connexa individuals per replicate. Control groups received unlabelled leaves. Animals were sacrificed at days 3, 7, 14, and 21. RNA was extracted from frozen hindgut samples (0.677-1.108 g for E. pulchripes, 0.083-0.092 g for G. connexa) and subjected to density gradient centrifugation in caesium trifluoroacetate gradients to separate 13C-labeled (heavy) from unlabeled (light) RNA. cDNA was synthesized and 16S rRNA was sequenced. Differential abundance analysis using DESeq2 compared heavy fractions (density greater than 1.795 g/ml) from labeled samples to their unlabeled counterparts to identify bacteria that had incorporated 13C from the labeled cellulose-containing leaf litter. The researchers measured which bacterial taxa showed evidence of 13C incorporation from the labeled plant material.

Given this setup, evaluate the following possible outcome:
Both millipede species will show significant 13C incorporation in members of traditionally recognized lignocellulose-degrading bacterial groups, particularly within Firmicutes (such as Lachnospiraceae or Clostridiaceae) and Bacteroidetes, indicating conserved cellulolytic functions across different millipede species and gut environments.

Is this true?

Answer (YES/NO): YES